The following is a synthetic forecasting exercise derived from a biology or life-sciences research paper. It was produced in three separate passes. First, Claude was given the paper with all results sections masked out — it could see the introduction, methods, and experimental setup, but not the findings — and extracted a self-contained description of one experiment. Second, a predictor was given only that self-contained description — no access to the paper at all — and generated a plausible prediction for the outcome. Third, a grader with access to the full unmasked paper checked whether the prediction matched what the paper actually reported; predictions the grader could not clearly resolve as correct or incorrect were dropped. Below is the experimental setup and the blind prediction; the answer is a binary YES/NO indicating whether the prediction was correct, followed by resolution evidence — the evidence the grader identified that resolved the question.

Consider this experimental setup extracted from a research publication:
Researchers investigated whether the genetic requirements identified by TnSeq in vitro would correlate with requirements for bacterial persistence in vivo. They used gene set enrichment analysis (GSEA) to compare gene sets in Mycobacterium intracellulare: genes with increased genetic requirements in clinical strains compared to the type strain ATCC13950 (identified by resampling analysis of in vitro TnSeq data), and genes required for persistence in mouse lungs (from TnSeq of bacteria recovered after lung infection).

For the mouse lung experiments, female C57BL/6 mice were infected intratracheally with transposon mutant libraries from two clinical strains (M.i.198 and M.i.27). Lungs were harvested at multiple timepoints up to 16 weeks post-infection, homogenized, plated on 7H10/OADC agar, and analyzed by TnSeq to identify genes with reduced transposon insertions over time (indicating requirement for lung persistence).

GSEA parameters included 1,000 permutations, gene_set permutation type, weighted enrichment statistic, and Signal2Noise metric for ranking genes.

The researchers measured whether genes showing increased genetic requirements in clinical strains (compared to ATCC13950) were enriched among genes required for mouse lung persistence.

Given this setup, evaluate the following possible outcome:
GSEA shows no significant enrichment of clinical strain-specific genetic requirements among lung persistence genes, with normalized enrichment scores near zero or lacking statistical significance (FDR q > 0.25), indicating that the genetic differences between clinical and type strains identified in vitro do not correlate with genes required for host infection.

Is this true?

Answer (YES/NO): NO